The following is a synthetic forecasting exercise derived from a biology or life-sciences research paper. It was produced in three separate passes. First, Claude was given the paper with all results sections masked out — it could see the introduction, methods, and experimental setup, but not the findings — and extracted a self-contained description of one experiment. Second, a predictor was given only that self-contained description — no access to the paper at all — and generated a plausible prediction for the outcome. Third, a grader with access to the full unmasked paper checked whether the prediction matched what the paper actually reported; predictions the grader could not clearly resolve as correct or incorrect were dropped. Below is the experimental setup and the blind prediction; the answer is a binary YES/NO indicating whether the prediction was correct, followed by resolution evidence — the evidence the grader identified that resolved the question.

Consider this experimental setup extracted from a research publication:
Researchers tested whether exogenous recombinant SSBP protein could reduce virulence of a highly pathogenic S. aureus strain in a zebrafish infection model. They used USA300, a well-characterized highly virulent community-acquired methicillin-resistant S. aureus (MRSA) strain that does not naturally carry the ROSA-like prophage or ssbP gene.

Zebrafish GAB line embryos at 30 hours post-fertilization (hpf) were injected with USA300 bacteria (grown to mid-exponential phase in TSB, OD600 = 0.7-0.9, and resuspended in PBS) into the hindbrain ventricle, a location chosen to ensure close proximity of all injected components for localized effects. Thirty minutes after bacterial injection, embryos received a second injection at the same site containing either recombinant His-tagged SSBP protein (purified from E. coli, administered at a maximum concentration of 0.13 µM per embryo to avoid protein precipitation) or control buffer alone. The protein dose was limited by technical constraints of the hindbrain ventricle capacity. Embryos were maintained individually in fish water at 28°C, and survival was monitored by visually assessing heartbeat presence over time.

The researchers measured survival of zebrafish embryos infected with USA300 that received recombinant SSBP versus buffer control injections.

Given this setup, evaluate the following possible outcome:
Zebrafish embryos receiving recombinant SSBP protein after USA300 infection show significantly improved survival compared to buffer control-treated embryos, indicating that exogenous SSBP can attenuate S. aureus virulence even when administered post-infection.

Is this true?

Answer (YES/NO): YES